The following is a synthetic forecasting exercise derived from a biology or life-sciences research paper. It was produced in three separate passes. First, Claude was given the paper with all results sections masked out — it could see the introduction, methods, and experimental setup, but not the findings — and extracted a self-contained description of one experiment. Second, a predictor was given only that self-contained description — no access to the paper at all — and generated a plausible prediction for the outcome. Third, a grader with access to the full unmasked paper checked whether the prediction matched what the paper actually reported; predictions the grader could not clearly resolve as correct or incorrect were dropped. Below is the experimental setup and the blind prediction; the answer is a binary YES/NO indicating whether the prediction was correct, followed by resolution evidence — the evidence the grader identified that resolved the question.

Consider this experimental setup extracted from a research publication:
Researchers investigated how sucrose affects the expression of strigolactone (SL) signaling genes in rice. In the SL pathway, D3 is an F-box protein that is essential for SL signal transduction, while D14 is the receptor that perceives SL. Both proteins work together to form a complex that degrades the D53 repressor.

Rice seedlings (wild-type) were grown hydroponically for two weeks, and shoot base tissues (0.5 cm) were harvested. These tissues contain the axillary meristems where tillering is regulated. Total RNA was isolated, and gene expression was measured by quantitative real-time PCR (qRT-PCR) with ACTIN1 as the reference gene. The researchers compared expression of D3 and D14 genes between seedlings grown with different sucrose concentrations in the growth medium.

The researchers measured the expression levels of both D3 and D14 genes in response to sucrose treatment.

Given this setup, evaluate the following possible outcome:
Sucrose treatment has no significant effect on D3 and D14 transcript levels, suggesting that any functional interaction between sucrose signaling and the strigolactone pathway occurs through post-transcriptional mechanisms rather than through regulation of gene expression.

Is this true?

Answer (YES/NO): NO